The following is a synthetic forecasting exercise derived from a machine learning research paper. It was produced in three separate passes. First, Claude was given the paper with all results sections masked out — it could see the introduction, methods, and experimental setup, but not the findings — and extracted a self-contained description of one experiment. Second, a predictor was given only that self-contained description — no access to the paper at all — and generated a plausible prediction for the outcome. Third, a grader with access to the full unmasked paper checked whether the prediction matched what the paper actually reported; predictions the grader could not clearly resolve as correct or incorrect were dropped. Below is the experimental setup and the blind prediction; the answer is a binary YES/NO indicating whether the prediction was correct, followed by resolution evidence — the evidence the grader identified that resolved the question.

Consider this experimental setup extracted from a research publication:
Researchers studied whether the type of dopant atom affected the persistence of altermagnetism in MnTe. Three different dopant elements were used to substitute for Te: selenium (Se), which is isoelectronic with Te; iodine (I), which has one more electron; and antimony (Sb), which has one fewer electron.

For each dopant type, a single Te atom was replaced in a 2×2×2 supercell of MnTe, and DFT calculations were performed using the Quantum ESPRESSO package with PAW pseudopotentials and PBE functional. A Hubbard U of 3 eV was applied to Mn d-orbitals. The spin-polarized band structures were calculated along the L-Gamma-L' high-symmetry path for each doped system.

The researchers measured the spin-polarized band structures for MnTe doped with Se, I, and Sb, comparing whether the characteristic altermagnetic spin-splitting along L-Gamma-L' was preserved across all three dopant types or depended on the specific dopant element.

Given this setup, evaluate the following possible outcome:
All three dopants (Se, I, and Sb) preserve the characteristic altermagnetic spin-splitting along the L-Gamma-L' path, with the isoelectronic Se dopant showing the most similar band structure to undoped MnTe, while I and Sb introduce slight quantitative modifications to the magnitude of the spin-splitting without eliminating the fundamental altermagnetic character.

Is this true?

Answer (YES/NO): YES